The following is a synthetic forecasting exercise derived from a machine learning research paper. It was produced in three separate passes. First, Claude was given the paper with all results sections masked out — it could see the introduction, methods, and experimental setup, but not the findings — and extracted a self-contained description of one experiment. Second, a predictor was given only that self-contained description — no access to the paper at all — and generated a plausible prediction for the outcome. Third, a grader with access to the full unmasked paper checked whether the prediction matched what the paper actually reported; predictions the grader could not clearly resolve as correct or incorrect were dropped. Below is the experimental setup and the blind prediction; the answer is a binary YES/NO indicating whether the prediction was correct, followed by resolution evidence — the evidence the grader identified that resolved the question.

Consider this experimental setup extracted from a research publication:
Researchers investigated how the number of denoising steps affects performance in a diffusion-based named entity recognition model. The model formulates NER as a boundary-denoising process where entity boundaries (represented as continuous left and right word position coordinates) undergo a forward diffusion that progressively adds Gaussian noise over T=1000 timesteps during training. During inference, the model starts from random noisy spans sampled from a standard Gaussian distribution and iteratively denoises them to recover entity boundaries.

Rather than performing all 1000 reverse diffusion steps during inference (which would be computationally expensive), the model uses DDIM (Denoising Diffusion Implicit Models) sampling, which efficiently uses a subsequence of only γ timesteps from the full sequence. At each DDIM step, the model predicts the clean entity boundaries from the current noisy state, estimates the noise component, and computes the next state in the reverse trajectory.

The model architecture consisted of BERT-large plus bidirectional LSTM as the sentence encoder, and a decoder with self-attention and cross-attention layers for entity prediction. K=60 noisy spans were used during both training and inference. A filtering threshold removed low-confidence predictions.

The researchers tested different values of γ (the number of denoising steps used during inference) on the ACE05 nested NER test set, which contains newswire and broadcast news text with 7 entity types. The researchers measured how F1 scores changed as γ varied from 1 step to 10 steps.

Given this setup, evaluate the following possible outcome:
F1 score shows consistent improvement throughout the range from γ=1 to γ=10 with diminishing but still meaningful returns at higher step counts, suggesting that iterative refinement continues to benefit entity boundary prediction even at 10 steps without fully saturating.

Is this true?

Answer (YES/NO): YES